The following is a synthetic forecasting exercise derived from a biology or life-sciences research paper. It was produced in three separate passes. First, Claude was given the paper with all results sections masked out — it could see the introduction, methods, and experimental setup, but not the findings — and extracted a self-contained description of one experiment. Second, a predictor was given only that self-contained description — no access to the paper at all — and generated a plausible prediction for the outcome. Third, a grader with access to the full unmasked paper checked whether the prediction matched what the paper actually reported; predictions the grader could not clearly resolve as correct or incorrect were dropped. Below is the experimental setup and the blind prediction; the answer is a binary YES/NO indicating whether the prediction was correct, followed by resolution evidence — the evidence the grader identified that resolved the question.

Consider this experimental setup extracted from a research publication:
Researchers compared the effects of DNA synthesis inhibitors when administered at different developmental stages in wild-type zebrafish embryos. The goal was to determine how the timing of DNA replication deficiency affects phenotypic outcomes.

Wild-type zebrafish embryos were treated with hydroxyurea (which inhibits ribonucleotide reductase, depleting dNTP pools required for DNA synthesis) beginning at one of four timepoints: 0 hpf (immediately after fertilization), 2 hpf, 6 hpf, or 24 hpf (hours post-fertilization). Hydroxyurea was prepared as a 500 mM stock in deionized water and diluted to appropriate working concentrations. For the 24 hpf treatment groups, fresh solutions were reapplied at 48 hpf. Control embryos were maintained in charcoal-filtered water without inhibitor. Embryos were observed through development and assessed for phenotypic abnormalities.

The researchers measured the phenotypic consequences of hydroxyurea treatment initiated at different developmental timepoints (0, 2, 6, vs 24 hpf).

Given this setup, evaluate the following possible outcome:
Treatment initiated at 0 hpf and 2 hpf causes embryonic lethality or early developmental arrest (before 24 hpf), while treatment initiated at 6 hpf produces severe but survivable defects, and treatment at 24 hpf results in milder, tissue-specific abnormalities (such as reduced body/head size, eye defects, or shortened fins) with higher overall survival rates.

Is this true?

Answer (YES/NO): NO